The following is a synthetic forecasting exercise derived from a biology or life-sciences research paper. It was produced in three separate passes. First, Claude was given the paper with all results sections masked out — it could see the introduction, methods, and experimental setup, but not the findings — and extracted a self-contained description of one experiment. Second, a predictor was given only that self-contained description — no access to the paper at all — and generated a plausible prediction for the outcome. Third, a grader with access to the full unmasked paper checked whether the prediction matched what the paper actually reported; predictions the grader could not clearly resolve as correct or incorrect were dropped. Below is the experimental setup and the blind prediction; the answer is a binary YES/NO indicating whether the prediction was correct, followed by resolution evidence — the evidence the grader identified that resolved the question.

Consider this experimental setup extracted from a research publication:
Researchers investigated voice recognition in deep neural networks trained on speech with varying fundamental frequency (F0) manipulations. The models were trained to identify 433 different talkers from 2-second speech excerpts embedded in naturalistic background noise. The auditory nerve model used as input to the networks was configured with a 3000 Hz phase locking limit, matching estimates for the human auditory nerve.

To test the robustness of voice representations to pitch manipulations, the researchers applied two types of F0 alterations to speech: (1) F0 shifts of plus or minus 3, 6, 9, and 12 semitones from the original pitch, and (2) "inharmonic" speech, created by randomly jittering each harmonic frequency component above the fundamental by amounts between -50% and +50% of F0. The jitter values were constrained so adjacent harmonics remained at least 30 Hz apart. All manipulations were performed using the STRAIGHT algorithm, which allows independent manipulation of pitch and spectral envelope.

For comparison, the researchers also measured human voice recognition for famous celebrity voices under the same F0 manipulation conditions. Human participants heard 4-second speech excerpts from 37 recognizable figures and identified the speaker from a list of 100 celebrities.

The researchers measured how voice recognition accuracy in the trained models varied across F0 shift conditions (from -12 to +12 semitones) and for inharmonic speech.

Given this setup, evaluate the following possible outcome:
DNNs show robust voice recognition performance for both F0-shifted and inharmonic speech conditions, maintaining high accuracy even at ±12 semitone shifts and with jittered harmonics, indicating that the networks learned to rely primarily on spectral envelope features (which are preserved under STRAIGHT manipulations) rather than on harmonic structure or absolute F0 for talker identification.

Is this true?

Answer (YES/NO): NO